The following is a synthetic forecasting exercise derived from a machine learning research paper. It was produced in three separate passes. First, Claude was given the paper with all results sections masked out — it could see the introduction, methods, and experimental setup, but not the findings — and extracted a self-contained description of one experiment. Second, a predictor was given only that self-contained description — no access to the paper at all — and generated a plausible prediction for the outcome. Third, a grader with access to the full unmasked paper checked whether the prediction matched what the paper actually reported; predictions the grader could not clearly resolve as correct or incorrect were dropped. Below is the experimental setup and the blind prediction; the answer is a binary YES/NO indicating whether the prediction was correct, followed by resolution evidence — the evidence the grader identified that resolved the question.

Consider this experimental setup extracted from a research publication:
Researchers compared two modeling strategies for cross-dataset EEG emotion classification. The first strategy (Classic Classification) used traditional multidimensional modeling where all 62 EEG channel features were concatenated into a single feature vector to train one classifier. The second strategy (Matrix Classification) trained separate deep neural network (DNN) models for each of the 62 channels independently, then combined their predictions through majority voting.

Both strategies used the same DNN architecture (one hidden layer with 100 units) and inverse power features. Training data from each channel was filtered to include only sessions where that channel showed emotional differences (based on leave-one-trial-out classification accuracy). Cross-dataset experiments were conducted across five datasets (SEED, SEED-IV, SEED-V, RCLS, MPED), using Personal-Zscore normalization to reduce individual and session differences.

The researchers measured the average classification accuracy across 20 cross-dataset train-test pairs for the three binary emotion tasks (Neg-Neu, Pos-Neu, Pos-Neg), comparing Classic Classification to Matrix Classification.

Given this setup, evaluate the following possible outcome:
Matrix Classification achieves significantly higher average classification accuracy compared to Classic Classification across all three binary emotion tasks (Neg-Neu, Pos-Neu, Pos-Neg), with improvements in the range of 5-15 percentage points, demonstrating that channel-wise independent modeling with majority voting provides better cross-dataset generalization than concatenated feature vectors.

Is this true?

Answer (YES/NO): NO